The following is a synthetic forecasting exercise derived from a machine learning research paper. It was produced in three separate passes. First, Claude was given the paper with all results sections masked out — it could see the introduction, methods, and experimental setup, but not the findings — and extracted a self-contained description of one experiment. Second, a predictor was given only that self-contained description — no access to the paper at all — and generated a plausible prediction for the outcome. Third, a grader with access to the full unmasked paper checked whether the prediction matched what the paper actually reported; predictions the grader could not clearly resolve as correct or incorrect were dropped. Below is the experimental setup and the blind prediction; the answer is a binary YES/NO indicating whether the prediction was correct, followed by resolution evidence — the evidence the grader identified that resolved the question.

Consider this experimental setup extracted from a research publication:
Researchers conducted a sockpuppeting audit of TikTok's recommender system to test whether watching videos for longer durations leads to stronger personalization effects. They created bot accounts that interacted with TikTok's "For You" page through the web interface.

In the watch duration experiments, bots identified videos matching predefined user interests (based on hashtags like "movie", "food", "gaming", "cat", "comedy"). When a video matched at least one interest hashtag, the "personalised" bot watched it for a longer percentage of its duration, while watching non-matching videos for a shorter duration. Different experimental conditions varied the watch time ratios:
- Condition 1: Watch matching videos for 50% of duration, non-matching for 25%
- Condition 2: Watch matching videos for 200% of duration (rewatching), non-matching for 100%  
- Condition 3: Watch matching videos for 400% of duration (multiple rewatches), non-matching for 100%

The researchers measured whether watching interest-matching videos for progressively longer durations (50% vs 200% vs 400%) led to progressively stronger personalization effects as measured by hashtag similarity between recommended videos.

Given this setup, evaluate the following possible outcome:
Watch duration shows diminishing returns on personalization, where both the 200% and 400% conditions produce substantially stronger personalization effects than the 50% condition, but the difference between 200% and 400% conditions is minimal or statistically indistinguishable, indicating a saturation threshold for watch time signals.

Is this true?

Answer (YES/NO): NO